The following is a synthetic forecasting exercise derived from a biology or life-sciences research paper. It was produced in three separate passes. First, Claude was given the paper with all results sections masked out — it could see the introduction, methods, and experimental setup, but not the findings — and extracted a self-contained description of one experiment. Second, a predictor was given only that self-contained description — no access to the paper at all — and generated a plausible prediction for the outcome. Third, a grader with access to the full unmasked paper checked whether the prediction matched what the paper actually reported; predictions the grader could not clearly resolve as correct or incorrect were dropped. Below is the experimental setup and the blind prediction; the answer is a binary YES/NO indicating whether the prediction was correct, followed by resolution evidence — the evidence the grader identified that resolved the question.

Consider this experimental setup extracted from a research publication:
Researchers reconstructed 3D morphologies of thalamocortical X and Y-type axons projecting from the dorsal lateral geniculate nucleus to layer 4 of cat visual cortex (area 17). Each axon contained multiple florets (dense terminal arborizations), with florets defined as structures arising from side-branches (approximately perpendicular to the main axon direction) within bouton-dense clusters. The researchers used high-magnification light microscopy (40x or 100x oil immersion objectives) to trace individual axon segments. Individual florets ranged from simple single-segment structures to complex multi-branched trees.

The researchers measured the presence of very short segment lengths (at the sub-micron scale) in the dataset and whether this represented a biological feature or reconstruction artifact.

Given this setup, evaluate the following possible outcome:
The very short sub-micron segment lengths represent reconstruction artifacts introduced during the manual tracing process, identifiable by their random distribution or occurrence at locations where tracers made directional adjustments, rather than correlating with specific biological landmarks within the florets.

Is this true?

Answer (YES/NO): NO